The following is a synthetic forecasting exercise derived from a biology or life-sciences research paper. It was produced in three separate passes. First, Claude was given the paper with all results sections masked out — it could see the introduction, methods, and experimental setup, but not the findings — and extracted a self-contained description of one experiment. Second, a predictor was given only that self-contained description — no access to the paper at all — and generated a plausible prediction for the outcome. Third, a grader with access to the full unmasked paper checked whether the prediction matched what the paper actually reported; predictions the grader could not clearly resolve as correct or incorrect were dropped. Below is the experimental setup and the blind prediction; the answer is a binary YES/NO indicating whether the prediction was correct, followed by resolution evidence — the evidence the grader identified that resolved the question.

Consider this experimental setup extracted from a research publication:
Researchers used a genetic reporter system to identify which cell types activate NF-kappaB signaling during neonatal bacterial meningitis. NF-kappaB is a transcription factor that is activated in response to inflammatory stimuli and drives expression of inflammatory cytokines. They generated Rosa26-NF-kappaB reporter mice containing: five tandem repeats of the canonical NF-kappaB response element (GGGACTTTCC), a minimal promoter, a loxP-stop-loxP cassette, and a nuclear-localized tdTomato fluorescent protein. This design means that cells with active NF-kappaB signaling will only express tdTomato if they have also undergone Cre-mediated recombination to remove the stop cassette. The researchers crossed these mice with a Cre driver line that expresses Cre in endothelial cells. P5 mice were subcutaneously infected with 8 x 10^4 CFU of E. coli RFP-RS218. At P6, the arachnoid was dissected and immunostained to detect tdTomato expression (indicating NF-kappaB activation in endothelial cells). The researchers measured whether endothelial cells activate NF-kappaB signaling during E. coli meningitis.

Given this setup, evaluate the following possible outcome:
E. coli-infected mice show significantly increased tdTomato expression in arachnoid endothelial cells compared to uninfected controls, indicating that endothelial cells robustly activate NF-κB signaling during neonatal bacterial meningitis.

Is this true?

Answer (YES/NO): YES